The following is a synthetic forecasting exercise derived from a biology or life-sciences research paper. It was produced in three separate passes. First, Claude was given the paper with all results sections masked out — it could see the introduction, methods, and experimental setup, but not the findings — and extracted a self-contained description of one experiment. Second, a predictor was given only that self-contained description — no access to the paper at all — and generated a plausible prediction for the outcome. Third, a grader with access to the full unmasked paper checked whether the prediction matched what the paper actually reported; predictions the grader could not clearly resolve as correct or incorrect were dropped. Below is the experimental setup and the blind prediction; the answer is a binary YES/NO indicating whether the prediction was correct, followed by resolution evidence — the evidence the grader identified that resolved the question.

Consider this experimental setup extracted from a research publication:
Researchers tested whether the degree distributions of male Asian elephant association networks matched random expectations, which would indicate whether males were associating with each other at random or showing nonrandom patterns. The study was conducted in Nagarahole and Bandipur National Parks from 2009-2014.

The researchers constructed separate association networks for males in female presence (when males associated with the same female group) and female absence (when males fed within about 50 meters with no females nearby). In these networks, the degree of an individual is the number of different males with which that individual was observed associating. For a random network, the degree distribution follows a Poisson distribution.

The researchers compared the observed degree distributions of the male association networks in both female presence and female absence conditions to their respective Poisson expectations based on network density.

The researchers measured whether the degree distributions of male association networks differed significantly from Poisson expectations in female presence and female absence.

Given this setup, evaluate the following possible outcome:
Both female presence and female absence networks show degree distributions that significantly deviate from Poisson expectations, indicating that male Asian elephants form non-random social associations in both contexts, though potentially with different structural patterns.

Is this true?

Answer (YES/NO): NO